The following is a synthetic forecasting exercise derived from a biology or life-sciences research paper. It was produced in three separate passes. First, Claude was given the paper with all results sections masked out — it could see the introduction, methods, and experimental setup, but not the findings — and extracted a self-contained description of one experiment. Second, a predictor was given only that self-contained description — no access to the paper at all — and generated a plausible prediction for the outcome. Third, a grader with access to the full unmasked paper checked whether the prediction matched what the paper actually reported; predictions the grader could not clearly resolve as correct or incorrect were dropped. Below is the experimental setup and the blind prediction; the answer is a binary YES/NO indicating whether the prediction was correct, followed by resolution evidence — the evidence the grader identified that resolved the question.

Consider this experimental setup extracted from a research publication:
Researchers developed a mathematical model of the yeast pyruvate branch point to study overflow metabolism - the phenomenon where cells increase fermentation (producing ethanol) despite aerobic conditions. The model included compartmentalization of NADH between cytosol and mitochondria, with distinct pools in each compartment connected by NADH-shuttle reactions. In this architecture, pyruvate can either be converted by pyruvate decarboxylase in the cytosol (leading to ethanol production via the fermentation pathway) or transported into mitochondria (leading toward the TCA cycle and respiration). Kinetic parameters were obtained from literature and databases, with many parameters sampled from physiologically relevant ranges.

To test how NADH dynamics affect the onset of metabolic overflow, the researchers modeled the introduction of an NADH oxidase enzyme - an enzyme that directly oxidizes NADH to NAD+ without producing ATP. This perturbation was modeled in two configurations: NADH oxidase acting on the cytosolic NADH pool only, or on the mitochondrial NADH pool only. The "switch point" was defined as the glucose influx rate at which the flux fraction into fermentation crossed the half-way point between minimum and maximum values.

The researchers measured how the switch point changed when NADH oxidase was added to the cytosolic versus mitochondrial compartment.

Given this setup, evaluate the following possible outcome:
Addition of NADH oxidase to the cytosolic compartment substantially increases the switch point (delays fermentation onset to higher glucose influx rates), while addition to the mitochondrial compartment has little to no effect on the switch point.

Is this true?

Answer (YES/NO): NO